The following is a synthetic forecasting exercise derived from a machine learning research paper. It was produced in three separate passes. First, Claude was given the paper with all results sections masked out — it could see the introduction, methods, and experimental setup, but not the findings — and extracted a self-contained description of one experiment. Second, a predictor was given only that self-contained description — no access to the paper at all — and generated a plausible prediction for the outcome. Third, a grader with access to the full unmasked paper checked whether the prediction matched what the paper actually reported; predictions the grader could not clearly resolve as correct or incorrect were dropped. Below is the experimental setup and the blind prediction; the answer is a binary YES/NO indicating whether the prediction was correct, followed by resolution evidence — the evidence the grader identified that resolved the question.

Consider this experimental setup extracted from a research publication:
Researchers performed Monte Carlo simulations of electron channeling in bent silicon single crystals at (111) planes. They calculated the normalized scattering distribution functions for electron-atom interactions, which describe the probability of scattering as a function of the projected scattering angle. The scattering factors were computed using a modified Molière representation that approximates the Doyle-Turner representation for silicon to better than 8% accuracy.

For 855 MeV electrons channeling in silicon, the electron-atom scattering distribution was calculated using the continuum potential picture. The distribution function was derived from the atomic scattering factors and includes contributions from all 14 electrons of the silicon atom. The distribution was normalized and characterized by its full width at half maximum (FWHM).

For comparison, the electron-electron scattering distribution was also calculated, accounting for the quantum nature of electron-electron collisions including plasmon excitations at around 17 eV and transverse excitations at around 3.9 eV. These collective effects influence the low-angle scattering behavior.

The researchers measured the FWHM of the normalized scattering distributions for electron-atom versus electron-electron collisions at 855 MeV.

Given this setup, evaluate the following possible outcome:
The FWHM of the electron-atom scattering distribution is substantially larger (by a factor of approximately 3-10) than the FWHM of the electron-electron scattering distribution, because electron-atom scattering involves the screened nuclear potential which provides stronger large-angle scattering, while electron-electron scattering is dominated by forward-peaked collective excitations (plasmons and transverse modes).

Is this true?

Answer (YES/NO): NO